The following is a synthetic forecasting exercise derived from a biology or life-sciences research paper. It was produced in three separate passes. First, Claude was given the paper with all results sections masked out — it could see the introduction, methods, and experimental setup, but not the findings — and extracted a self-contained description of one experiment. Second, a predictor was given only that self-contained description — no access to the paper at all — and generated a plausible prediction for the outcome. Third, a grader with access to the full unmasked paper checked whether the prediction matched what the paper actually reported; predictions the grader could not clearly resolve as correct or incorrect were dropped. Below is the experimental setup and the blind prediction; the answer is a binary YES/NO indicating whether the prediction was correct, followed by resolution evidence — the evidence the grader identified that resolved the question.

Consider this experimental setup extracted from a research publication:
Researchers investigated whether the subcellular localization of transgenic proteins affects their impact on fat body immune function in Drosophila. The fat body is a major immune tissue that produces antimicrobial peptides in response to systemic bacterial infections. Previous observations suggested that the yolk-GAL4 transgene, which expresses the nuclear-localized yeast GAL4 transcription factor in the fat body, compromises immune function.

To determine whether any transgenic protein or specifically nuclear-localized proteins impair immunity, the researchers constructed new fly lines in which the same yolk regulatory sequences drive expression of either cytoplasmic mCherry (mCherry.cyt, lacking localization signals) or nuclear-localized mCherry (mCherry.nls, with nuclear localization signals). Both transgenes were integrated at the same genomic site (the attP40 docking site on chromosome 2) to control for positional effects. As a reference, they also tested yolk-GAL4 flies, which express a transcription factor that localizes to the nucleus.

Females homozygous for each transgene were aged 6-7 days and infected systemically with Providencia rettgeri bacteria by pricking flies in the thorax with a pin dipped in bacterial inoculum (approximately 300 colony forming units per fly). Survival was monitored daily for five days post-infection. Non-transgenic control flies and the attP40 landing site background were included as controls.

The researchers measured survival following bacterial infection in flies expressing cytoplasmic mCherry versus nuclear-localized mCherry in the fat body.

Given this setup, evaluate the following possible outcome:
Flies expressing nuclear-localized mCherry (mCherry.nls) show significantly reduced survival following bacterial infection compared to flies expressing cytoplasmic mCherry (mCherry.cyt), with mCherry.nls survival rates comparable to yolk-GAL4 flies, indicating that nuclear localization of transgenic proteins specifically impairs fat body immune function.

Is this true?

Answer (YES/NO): NO